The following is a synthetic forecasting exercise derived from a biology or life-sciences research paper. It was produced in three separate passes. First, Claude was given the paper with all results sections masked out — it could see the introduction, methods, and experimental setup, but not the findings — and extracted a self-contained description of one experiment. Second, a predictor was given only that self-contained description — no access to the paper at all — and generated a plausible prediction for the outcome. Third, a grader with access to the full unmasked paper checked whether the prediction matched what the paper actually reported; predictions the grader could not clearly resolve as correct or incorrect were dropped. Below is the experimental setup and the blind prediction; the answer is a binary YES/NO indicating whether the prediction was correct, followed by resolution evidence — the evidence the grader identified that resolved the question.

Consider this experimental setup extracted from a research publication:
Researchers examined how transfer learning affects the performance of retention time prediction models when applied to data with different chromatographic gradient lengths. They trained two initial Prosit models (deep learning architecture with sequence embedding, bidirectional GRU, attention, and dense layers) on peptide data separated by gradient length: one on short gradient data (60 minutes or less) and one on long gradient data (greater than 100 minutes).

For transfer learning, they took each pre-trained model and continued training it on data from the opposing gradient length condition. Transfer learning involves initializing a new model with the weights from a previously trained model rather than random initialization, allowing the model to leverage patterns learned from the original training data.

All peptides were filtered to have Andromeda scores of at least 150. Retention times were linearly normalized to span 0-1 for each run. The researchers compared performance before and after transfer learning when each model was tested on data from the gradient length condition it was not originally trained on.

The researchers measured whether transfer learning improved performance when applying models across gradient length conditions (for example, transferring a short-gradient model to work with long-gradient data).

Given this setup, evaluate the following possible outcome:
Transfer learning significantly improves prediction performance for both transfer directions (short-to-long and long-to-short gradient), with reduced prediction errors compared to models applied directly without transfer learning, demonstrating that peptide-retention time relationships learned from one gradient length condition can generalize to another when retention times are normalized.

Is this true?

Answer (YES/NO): NO